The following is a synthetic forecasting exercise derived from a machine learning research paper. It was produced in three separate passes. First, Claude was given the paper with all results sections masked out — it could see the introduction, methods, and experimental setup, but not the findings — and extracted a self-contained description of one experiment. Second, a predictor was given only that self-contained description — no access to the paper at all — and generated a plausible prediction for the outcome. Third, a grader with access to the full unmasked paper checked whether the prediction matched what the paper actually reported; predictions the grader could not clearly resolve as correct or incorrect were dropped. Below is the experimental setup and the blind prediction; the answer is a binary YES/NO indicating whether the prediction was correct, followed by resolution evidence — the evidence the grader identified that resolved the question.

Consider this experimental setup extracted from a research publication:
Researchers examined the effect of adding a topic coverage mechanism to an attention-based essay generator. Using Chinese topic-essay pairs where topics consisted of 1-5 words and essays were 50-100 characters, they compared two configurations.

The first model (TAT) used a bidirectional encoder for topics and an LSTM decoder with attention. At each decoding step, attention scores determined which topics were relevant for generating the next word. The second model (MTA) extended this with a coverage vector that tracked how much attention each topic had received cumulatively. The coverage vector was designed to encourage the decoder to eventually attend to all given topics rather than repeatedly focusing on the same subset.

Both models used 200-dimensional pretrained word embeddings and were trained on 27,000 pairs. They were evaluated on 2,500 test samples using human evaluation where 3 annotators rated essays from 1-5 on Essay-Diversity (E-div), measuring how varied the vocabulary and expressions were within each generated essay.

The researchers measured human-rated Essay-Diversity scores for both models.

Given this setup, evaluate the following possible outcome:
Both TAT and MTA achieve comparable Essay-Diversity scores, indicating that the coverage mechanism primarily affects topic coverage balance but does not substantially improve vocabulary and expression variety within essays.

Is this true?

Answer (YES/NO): NO